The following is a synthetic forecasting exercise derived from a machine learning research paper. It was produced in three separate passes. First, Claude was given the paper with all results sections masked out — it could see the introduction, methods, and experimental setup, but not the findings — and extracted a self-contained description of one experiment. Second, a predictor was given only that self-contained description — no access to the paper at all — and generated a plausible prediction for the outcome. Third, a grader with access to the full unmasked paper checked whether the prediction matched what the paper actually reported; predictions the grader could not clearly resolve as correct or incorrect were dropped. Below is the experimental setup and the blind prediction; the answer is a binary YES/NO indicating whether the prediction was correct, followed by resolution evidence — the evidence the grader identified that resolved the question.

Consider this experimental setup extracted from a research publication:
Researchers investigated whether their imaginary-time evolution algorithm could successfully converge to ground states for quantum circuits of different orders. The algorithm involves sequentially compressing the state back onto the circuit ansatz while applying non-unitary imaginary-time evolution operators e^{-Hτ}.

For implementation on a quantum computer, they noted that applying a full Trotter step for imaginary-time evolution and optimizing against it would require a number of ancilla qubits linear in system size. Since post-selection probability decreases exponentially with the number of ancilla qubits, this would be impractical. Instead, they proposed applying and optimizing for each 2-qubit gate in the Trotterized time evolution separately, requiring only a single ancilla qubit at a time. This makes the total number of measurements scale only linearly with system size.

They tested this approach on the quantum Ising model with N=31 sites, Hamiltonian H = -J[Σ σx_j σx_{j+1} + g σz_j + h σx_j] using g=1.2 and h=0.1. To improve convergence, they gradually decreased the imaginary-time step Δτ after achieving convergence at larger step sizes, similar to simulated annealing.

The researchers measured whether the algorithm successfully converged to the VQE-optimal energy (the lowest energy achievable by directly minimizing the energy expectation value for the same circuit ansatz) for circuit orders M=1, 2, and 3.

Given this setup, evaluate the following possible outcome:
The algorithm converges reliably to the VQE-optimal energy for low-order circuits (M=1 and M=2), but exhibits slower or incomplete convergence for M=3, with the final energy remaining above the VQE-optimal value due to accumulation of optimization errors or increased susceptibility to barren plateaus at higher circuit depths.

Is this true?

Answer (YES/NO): NO